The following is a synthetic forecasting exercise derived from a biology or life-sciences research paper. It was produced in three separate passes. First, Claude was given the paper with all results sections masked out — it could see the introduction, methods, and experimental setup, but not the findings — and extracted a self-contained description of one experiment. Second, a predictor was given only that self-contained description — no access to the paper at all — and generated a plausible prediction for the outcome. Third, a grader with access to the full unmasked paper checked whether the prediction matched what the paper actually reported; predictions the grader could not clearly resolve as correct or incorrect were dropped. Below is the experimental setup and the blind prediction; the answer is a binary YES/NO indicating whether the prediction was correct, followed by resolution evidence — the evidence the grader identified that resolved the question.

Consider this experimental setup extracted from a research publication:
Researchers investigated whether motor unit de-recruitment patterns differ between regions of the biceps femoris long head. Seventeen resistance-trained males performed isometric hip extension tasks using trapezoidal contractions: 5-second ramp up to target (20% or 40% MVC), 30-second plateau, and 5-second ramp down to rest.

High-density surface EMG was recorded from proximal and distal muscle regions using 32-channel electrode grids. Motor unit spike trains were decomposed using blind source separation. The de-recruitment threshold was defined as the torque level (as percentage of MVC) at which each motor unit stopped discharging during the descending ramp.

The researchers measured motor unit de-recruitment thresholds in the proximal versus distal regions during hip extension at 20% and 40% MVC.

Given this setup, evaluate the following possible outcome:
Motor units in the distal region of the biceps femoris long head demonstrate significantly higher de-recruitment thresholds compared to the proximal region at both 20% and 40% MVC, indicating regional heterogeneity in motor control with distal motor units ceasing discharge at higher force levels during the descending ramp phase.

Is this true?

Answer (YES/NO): NO